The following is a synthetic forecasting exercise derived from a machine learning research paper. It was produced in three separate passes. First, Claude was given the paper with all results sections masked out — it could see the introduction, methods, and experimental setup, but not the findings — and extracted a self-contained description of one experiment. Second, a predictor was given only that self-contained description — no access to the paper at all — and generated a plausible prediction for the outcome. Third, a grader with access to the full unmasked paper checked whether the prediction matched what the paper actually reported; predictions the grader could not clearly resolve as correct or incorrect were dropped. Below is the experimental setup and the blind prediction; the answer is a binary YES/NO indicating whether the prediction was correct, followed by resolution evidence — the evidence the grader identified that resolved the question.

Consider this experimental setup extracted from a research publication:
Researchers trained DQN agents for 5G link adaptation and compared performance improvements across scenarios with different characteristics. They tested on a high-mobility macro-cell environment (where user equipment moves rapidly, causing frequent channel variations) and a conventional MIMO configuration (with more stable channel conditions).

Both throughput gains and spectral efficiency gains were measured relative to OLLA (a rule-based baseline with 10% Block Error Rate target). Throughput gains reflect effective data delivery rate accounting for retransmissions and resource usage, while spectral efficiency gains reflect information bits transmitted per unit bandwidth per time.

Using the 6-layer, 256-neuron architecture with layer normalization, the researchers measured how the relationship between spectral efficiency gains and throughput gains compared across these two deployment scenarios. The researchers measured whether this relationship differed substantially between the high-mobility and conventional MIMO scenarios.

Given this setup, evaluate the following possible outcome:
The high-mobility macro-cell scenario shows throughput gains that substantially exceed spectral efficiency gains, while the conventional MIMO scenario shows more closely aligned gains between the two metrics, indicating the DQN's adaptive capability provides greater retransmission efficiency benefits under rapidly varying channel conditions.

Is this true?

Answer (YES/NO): NO